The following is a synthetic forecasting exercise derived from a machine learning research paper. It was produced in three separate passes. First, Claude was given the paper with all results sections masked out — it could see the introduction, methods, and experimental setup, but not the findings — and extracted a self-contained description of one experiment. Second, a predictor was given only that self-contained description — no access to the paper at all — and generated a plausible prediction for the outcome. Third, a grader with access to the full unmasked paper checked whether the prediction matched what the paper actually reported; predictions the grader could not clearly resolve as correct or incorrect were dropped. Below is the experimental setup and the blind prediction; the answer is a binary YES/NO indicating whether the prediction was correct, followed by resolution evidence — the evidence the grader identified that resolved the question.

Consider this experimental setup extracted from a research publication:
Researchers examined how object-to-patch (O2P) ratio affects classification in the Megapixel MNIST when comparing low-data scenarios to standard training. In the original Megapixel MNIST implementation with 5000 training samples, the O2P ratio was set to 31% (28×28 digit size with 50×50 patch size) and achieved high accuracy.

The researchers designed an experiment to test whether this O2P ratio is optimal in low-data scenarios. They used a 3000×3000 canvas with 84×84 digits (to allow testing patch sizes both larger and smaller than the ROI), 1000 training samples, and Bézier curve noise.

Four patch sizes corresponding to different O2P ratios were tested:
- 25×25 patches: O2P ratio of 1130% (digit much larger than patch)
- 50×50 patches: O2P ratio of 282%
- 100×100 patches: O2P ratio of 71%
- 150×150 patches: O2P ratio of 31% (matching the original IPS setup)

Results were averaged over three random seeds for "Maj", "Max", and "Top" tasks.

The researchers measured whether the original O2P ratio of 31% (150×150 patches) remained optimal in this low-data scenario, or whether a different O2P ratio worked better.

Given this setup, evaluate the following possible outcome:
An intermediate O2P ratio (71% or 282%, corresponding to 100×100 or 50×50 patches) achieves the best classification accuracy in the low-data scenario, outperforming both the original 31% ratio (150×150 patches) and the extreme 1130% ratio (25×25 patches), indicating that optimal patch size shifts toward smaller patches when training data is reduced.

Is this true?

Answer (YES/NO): NO